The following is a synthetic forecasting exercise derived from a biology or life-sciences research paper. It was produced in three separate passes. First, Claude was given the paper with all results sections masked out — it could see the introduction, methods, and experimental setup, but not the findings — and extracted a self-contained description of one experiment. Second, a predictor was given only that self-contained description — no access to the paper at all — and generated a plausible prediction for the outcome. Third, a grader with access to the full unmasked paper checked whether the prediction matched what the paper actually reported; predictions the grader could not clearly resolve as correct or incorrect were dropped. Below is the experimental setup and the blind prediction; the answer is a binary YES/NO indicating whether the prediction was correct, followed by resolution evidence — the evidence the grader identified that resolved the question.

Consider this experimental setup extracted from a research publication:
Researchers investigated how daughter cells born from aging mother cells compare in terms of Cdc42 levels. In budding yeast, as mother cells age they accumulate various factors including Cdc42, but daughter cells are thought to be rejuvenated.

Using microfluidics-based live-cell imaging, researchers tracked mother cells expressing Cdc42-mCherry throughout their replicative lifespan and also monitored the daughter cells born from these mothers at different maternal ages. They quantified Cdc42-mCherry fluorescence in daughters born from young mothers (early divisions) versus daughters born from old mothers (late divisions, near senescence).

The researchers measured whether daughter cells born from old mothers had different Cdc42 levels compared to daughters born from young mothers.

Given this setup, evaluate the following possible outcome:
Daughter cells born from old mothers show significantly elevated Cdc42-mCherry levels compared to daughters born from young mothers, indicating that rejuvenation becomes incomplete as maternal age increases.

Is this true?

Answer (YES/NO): NO